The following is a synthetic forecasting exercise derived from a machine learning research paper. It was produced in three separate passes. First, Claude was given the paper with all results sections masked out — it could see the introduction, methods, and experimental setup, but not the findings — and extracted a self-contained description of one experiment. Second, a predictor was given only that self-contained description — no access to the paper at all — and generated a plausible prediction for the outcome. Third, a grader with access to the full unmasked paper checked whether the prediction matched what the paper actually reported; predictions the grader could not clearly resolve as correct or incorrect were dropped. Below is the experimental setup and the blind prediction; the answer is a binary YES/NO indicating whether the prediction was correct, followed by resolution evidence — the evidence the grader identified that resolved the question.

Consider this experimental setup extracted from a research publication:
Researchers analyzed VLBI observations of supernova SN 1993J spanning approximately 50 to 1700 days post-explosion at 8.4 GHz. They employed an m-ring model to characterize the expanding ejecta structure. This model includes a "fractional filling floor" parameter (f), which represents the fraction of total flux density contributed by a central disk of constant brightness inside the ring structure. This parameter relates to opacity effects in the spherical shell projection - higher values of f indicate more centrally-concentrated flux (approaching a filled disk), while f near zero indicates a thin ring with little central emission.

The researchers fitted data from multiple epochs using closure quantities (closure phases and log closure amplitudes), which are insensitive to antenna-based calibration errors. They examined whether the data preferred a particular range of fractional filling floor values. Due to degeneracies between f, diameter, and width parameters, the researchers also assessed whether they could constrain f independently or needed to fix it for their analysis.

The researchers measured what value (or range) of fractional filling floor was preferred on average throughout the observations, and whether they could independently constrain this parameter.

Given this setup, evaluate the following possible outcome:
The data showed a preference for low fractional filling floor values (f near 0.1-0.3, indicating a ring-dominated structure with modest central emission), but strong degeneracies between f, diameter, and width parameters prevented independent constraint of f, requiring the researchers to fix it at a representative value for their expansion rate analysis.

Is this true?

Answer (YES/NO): NO